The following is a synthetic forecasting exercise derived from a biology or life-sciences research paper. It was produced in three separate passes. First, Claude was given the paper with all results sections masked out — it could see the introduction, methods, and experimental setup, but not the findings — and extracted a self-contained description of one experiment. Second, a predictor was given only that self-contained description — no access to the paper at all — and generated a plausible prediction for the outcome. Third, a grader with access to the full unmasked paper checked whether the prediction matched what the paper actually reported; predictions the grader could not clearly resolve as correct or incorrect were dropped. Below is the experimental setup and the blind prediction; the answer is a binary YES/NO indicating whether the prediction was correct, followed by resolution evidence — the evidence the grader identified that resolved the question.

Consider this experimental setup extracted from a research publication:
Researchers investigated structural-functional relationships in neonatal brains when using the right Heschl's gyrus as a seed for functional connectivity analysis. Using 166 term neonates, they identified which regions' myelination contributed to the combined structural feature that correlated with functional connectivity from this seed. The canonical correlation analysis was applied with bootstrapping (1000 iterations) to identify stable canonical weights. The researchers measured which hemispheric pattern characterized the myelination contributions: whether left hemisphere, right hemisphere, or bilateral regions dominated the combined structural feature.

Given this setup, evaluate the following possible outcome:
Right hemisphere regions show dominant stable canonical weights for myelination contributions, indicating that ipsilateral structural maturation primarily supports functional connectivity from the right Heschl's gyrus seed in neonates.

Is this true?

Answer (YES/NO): NO